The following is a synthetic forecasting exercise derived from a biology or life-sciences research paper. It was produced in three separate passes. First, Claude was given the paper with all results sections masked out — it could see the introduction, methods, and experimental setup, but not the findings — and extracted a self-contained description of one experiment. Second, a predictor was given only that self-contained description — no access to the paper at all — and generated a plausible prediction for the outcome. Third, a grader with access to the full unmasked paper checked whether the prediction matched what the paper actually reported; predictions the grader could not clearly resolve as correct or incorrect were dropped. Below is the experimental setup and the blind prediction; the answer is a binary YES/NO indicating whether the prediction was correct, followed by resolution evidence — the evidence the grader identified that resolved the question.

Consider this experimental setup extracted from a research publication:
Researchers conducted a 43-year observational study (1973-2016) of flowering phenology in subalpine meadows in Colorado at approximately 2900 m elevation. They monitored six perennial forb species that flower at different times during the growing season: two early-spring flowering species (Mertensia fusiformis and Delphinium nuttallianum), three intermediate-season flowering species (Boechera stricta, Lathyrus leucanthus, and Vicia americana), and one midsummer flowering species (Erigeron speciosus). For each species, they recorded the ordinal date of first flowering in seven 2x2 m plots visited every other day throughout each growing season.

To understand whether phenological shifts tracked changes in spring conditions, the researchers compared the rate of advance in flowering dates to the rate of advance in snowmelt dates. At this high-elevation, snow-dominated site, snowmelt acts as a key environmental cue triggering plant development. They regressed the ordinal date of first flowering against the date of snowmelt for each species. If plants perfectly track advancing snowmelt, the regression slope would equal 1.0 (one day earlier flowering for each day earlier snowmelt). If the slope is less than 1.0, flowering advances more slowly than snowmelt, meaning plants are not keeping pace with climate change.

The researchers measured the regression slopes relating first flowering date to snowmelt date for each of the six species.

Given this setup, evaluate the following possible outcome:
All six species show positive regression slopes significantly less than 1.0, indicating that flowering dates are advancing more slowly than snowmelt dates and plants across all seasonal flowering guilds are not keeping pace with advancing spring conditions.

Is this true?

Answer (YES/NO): YES